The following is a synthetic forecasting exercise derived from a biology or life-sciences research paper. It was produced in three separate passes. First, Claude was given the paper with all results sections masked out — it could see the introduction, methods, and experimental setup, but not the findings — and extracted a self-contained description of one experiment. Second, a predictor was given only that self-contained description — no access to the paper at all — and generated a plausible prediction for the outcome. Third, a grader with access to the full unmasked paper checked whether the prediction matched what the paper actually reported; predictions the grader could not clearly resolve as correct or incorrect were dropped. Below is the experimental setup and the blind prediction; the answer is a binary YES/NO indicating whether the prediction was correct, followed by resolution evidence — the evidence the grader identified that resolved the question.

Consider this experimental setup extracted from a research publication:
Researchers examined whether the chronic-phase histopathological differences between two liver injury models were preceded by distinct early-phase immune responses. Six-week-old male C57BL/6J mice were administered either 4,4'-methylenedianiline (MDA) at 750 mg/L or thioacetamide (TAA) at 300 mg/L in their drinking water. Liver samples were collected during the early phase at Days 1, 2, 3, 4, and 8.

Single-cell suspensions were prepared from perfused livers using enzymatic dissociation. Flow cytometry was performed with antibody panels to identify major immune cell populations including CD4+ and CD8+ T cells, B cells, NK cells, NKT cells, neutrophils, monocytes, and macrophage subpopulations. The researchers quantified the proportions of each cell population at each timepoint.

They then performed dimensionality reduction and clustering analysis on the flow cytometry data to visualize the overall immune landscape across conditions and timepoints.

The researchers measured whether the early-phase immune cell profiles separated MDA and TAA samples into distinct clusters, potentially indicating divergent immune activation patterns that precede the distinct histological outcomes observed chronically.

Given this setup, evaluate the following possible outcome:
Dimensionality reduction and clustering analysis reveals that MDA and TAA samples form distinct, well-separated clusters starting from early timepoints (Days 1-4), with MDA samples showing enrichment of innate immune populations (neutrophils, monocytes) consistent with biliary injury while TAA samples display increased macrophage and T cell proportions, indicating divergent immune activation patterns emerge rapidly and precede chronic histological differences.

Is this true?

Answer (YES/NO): NO